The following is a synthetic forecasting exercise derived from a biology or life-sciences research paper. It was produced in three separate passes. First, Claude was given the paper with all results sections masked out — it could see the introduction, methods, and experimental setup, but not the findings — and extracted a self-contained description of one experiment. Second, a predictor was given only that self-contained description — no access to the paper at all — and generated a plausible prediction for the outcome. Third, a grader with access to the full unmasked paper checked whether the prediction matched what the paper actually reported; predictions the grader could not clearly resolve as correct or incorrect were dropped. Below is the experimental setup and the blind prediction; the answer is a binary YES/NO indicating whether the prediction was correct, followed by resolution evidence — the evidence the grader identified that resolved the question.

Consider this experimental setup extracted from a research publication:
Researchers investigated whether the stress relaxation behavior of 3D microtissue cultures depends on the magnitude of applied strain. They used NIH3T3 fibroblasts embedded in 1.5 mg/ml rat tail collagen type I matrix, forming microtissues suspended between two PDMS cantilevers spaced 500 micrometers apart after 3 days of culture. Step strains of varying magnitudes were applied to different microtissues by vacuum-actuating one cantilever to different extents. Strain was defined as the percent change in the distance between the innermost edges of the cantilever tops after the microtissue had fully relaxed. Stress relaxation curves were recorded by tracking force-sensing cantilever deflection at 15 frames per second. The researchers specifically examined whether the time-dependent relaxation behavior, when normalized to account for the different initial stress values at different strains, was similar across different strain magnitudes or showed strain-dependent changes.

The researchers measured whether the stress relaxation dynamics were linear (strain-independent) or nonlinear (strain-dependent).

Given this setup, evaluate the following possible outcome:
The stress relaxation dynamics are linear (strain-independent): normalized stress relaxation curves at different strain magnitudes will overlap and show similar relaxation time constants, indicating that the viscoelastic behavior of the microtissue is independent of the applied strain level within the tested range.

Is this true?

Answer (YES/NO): NO